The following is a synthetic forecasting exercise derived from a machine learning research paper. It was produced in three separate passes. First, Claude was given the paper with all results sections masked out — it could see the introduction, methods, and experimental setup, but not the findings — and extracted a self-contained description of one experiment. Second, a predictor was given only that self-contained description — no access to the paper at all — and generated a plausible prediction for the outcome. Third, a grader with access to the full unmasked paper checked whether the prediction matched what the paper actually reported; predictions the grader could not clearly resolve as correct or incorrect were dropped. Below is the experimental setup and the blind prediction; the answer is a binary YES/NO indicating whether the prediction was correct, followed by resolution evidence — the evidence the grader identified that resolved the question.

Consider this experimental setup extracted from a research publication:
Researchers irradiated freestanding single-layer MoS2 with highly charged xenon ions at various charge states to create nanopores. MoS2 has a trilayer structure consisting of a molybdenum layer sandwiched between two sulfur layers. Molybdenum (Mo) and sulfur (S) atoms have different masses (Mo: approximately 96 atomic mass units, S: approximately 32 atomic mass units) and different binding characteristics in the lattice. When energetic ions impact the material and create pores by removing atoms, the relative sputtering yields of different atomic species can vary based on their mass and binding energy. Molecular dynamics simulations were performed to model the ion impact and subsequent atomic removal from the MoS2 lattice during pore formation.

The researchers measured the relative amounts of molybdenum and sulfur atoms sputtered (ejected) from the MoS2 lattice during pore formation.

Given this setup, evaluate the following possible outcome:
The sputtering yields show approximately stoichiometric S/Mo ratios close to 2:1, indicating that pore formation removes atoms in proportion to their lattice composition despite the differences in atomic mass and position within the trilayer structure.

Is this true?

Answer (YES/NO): NO